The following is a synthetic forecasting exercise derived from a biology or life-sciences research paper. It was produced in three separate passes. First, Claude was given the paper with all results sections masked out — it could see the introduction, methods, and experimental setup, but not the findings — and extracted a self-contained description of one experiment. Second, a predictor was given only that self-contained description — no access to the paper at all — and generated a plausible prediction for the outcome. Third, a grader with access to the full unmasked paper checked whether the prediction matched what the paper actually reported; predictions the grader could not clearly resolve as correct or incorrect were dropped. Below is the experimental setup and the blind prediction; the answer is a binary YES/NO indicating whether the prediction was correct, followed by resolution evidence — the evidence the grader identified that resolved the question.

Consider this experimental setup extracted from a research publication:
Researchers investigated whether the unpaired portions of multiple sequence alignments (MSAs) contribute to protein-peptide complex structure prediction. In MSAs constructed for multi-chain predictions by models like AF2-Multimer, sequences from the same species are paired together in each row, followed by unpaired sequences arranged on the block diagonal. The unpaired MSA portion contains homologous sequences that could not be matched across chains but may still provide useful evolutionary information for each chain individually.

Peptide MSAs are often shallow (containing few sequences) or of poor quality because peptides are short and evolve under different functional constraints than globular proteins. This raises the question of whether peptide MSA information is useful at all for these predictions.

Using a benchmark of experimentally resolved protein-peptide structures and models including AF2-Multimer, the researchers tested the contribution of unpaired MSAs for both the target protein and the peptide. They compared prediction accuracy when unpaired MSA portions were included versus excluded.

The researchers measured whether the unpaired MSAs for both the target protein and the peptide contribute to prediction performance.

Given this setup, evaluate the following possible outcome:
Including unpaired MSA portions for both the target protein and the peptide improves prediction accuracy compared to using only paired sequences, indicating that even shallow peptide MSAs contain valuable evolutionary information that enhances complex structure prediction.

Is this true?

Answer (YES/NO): YES